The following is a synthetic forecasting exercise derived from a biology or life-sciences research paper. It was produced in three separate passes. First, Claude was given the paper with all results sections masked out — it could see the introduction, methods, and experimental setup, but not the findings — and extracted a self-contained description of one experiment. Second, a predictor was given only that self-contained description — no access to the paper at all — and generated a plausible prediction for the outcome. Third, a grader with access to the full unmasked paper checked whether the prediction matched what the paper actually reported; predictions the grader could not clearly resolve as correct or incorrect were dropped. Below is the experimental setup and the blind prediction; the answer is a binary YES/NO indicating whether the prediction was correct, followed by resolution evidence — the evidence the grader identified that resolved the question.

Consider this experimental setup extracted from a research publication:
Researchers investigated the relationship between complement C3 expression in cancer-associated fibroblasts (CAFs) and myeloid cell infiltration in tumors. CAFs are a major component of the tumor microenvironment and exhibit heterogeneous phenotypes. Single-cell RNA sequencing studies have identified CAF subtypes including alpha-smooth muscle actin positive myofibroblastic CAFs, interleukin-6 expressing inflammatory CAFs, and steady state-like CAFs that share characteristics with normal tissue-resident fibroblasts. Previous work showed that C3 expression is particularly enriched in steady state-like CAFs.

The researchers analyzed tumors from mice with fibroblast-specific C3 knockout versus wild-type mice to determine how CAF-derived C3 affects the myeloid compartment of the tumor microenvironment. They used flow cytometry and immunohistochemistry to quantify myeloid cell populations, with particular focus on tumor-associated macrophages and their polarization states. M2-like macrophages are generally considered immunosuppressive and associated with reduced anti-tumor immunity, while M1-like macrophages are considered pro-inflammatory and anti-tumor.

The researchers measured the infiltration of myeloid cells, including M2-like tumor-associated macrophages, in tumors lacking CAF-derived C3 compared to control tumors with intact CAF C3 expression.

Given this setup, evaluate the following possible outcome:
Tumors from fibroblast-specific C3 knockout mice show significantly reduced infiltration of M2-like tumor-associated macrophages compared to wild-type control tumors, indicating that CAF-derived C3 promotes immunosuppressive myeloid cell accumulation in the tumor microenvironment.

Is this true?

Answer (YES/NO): NO